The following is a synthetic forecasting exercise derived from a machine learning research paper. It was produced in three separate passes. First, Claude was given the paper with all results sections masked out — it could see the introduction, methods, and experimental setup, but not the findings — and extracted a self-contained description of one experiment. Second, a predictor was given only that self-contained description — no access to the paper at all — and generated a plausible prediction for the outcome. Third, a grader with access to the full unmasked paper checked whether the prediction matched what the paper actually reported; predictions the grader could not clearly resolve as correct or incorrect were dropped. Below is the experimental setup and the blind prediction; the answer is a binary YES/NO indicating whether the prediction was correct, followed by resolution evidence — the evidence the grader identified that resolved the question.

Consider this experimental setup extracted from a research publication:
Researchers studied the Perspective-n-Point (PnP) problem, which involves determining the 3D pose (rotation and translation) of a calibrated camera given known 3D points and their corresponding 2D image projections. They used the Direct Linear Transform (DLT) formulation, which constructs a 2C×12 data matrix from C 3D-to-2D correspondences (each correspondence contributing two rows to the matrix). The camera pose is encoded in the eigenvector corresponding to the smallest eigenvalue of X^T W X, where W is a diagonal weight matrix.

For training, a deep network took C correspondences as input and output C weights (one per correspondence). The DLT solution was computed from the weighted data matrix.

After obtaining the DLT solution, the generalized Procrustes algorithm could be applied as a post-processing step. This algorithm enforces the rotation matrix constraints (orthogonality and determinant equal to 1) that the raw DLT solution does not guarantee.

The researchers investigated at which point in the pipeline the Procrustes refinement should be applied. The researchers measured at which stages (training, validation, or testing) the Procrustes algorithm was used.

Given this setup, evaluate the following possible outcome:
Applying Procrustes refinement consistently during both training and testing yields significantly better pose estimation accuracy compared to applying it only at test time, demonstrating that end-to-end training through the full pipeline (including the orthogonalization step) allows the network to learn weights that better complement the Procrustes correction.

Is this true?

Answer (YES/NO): NO